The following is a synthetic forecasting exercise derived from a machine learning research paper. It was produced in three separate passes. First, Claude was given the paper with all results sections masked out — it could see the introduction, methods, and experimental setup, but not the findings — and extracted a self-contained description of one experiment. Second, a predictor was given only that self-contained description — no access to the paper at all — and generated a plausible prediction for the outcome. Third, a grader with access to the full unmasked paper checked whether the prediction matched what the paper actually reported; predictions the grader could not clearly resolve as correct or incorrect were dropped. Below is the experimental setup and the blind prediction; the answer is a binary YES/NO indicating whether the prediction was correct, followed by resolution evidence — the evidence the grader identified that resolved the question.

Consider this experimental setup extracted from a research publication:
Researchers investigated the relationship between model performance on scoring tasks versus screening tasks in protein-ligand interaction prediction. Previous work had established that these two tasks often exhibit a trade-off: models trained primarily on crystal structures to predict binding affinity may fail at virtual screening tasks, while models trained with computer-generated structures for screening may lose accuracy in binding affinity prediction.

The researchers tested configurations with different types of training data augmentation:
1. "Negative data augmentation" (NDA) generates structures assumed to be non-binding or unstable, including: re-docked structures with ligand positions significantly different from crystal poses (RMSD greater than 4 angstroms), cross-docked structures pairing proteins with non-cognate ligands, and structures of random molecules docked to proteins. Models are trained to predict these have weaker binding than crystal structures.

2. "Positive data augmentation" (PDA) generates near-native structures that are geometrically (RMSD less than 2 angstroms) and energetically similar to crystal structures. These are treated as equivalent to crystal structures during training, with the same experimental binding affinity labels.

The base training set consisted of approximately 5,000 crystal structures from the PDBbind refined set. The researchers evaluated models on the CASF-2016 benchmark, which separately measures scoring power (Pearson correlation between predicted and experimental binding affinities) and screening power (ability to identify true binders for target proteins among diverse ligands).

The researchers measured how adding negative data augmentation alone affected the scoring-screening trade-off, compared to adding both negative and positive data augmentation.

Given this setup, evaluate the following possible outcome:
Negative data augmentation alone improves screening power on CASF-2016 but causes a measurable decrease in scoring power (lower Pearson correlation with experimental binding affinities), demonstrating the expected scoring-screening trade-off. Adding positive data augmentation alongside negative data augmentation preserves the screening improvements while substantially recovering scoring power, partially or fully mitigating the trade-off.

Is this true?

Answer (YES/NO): NO